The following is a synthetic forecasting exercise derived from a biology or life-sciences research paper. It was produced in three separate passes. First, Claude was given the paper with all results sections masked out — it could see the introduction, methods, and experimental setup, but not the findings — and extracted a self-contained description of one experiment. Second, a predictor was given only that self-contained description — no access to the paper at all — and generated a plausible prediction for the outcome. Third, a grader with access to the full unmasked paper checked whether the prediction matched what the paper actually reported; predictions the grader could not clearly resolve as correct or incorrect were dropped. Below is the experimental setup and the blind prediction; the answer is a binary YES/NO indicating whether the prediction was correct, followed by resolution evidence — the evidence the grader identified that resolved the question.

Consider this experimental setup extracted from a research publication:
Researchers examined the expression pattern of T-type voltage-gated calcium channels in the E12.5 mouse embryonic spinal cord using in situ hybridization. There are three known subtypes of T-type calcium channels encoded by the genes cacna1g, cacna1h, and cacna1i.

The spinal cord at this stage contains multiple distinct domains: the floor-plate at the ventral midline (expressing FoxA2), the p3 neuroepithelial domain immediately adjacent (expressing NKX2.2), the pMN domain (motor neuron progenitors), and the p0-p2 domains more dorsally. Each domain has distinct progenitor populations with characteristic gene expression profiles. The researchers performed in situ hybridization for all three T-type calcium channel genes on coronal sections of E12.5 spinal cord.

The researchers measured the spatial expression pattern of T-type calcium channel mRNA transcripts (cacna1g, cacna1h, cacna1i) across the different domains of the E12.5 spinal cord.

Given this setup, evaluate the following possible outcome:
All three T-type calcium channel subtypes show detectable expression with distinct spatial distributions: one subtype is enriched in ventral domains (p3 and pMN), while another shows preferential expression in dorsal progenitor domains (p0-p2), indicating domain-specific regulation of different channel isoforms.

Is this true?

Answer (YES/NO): NO